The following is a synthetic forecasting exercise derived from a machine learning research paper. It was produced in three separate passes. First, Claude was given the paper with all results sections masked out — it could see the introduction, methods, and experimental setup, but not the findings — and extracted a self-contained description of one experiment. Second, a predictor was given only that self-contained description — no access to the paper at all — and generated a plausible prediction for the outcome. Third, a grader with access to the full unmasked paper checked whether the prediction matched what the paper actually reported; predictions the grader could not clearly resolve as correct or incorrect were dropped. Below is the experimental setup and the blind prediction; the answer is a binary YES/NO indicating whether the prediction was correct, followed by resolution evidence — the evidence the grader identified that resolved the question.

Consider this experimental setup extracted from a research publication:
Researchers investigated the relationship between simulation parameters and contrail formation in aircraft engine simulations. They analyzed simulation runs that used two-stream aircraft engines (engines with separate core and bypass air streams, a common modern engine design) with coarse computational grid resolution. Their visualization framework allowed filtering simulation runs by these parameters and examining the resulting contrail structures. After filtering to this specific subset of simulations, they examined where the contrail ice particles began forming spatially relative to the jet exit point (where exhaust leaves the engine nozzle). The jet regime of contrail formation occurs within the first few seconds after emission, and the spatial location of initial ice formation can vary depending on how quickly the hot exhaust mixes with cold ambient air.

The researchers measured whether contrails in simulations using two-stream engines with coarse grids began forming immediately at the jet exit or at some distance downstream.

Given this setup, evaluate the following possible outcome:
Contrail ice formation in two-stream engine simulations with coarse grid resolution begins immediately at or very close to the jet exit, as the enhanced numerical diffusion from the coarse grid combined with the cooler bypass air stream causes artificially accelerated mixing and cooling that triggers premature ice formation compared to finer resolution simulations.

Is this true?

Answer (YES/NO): NO